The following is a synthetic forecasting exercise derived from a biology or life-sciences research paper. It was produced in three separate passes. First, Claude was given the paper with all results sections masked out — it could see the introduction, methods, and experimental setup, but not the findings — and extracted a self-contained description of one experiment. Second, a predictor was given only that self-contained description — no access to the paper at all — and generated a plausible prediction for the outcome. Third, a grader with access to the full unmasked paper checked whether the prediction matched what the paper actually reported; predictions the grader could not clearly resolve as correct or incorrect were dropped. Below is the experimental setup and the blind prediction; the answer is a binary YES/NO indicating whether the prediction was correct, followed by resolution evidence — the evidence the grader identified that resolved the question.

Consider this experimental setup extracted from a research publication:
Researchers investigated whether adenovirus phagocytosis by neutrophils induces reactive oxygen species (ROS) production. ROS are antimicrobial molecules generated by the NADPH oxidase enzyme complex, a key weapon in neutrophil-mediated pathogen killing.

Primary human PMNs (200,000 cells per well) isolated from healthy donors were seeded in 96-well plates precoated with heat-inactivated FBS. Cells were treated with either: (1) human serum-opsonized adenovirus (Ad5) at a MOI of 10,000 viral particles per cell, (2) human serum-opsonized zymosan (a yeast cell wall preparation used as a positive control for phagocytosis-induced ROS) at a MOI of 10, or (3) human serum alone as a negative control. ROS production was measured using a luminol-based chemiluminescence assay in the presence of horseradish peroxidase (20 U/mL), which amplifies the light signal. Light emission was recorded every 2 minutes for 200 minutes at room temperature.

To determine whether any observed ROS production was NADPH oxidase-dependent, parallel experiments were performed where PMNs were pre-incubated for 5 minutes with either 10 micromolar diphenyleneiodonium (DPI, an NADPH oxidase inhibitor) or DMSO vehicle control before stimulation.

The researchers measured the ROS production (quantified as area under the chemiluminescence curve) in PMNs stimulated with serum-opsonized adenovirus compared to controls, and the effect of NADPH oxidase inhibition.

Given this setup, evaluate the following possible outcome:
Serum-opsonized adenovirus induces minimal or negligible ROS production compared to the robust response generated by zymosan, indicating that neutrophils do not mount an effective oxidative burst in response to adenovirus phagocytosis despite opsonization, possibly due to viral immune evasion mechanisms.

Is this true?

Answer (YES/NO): NO